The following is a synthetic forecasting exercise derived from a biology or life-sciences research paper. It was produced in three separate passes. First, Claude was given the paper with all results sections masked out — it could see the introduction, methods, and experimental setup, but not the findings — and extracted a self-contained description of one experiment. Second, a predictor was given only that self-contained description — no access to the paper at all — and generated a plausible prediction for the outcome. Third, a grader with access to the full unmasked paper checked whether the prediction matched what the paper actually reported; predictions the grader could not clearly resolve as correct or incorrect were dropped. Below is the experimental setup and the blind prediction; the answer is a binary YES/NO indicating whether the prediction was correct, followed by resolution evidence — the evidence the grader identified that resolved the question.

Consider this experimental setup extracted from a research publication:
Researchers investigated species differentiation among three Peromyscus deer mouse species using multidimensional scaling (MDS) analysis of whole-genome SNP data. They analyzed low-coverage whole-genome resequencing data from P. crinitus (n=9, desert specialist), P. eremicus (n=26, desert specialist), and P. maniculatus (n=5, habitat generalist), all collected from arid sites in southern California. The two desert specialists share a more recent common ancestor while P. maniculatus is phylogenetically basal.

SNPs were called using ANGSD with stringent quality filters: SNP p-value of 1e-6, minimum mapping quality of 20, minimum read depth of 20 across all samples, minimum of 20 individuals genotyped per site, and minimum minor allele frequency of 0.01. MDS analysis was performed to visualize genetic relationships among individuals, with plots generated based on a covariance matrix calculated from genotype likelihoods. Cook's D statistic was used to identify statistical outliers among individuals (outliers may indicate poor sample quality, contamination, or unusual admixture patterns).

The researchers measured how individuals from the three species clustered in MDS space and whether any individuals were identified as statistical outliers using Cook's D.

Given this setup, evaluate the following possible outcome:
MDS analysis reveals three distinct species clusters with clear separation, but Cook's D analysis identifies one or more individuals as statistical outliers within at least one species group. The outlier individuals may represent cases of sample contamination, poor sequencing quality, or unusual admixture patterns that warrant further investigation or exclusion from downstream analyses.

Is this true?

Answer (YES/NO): NO